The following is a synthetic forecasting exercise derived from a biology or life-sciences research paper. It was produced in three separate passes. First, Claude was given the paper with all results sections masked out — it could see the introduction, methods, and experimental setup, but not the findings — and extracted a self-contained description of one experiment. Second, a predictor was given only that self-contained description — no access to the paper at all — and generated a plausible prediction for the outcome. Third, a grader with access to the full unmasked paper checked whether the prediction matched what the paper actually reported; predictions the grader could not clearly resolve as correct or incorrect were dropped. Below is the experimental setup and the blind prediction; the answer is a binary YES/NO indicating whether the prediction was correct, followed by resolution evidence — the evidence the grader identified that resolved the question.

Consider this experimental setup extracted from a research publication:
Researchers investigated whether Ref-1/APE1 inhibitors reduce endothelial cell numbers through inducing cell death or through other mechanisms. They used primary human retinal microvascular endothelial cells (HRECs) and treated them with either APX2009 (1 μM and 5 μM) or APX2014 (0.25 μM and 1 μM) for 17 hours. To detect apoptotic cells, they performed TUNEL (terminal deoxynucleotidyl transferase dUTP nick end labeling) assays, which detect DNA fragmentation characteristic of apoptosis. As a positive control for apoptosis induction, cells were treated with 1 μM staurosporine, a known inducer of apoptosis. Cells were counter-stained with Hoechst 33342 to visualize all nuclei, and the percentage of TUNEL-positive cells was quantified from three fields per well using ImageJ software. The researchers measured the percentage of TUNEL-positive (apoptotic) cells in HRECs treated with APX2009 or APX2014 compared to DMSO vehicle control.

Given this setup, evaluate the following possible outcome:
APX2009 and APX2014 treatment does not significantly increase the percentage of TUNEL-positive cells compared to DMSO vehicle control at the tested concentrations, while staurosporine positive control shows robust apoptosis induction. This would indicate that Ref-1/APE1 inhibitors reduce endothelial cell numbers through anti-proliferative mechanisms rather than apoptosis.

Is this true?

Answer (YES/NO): YES